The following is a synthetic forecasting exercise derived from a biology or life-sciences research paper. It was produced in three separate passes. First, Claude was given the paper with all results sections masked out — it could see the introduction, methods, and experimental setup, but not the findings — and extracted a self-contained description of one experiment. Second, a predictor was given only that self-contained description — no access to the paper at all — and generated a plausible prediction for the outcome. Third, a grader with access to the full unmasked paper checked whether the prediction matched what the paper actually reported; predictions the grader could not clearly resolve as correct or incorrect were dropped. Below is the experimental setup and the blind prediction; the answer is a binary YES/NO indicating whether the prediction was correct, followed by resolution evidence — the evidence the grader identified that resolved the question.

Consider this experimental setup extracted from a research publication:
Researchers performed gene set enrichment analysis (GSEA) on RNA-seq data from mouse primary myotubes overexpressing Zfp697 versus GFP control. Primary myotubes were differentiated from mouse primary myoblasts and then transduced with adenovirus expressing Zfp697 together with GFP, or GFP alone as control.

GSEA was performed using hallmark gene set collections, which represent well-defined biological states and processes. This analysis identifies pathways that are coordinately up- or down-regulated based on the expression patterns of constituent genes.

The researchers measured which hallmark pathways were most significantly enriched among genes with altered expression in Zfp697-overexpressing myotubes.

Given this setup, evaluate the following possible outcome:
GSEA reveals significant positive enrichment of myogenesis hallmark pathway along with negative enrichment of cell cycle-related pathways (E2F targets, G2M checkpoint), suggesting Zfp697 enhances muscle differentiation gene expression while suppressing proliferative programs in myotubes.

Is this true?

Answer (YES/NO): NO